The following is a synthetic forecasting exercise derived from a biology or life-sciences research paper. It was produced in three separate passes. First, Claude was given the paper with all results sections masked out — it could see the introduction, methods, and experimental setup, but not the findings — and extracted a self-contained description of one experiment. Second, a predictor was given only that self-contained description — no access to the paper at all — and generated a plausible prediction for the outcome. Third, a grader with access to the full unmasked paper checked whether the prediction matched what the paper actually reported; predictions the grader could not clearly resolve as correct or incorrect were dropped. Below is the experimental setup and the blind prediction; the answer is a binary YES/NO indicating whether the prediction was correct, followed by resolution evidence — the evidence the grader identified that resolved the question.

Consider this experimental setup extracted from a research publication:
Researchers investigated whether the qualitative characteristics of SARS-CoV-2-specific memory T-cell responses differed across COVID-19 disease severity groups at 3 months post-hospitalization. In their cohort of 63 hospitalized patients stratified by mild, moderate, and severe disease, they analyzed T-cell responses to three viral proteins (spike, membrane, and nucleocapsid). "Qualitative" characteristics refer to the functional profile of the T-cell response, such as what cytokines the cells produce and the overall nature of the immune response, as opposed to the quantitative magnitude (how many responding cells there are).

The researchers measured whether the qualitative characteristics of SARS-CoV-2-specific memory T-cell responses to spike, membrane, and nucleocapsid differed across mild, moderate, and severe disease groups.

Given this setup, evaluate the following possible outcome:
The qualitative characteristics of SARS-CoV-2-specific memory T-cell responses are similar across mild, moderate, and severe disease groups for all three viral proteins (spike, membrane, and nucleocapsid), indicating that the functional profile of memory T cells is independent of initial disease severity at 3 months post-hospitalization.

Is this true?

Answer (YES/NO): YES